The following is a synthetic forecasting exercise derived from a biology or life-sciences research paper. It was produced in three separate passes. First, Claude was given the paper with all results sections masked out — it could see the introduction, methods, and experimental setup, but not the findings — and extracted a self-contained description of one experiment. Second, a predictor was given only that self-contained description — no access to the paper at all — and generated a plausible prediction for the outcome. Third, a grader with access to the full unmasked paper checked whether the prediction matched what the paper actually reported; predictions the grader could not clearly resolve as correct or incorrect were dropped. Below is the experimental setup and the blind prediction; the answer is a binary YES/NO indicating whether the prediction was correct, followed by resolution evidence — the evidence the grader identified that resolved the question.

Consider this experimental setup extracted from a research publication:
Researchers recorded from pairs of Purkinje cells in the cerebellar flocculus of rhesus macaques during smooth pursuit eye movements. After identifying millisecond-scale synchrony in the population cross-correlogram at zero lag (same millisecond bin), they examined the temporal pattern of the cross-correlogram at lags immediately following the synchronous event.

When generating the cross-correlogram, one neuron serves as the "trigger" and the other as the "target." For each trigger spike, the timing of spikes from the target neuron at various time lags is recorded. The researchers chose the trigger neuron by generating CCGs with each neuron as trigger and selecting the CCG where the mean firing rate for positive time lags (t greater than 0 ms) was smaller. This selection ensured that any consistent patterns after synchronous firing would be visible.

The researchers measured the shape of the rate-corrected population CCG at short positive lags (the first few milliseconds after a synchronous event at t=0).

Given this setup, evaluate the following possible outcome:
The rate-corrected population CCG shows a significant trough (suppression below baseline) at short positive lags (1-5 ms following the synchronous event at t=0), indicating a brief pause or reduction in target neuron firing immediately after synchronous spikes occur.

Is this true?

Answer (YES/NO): YES